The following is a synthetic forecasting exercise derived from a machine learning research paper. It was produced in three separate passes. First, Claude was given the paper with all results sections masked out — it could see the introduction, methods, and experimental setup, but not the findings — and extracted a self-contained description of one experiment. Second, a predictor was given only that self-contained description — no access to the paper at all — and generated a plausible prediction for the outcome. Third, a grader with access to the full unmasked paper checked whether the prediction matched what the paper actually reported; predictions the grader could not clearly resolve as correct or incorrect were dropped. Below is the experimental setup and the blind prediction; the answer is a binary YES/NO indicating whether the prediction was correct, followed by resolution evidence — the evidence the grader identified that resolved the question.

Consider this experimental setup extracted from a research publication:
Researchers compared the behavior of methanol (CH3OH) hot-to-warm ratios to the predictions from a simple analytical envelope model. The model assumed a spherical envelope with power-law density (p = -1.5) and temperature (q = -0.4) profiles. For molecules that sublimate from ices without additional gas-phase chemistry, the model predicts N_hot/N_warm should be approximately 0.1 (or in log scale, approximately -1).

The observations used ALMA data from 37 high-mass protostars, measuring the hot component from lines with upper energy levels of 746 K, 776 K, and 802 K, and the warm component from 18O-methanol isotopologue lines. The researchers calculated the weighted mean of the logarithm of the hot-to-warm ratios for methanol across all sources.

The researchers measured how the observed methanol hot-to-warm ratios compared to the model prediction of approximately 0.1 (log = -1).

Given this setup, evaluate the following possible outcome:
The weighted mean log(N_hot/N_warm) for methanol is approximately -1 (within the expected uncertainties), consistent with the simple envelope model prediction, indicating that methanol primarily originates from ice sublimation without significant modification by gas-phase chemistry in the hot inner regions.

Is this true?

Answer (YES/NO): YES